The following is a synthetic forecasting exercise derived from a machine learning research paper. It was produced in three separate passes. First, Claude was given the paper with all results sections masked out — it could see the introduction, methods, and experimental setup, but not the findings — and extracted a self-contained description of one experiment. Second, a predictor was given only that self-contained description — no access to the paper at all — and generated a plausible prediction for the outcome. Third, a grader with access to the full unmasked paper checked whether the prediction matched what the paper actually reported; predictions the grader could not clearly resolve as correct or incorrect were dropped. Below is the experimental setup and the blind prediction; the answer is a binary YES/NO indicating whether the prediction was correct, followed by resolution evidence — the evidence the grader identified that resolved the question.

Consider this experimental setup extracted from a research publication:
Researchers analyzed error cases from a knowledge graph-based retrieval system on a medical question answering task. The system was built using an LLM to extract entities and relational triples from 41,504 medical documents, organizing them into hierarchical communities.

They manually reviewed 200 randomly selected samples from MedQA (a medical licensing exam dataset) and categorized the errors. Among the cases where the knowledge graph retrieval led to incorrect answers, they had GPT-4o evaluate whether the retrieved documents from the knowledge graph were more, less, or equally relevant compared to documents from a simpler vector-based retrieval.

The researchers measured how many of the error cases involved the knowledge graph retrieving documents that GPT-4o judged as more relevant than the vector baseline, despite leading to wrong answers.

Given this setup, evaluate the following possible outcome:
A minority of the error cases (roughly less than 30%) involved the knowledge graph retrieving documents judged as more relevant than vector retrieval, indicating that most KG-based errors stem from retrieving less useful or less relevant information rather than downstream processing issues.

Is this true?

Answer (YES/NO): NO